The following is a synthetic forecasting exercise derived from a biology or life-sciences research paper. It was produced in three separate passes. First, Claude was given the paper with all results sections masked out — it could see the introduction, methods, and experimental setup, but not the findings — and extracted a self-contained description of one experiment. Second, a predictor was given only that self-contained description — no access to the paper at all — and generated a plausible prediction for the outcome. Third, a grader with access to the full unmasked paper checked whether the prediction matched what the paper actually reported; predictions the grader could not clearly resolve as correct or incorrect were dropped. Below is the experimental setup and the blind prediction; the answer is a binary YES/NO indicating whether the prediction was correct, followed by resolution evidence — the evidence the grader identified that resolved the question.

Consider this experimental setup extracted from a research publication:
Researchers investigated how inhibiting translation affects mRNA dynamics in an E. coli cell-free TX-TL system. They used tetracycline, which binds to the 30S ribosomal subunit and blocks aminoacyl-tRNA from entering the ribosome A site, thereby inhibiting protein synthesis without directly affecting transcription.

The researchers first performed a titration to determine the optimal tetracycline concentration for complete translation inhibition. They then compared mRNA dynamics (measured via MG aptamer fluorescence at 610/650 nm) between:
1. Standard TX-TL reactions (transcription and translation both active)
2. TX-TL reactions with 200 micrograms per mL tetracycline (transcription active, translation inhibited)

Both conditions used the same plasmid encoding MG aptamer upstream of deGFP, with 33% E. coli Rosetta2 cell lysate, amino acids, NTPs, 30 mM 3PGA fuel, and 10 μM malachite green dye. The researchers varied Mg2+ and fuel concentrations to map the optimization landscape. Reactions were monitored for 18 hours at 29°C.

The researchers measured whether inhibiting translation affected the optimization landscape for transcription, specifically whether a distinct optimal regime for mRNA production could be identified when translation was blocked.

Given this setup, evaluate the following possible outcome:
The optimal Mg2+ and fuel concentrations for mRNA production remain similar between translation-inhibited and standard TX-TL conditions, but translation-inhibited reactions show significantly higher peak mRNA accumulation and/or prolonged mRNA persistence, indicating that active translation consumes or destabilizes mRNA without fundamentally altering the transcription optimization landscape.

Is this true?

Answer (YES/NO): NO